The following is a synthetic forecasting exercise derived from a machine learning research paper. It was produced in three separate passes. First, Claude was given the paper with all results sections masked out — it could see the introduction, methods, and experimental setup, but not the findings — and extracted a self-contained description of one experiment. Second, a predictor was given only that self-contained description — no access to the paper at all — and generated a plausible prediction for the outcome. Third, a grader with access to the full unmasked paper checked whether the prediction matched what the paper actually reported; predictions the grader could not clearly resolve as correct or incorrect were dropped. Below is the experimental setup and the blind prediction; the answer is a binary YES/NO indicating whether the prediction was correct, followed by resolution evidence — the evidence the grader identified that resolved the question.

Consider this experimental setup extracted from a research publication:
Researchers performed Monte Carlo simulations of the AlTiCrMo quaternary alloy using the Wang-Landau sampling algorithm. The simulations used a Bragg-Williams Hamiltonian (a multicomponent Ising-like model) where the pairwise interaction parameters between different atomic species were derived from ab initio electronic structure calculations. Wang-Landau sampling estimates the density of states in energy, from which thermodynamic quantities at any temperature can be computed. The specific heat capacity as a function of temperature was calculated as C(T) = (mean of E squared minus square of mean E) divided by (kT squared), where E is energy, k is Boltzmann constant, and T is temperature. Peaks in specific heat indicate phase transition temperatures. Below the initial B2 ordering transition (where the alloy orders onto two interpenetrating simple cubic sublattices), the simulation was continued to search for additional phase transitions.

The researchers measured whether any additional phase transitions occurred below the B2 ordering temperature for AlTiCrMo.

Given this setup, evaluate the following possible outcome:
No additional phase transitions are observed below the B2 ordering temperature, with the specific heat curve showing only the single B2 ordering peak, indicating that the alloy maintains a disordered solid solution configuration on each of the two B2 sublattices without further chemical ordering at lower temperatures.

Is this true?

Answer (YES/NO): NO